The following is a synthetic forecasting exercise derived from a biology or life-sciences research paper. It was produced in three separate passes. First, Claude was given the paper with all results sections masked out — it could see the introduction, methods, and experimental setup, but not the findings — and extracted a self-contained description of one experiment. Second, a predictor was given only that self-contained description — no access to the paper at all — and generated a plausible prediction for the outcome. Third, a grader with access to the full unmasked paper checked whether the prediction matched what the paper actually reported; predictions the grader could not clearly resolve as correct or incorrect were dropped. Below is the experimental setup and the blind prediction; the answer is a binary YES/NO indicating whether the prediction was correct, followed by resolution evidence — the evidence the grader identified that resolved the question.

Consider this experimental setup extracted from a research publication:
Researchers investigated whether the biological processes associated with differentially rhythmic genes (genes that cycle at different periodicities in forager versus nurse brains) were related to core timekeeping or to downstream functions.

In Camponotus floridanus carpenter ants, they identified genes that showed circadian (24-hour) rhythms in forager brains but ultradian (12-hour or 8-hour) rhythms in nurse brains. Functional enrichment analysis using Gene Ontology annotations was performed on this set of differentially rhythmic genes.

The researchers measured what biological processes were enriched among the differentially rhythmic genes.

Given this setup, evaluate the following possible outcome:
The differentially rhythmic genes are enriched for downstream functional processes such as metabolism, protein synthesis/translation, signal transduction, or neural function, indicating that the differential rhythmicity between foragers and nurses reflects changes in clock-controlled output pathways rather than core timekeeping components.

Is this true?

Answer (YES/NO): NO